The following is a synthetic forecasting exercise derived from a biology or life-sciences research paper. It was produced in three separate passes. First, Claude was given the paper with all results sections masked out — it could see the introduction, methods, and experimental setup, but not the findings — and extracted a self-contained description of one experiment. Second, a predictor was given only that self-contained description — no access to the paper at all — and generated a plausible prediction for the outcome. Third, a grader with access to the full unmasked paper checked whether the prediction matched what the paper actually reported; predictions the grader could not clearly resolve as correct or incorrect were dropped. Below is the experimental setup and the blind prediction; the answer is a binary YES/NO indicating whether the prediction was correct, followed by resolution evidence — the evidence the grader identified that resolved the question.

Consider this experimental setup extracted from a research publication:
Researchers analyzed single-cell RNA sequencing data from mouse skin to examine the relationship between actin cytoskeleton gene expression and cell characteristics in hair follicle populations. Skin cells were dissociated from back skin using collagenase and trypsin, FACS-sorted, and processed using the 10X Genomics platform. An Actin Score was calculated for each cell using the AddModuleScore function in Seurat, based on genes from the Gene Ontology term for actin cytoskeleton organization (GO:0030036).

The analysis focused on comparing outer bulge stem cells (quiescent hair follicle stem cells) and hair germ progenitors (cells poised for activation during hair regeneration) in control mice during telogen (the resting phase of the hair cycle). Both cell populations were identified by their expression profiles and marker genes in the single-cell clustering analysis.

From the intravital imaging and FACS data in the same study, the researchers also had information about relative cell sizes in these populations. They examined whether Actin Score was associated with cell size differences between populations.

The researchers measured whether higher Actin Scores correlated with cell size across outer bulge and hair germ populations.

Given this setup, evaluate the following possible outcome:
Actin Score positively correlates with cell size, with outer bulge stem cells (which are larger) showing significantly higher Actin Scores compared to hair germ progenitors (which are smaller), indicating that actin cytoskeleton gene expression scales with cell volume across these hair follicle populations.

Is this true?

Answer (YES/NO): NO